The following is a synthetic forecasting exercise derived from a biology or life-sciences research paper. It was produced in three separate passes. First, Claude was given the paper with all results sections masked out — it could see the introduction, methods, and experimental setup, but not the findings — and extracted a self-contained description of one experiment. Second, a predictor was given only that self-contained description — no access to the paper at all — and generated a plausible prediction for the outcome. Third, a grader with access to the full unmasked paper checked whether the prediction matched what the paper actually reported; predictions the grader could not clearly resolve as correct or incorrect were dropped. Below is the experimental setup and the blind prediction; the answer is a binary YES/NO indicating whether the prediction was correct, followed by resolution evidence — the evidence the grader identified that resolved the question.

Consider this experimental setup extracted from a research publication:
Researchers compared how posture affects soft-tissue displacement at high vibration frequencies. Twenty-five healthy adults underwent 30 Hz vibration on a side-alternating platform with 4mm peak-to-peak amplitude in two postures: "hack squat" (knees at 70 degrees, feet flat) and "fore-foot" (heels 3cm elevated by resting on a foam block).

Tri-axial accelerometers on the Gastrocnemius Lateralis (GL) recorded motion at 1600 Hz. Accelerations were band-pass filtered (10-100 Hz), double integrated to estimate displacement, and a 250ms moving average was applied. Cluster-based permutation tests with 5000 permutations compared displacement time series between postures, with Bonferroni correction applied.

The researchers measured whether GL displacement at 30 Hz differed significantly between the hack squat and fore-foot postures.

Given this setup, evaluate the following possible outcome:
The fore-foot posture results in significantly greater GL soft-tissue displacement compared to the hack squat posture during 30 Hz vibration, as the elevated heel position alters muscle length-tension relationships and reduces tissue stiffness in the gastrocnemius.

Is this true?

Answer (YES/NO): NO